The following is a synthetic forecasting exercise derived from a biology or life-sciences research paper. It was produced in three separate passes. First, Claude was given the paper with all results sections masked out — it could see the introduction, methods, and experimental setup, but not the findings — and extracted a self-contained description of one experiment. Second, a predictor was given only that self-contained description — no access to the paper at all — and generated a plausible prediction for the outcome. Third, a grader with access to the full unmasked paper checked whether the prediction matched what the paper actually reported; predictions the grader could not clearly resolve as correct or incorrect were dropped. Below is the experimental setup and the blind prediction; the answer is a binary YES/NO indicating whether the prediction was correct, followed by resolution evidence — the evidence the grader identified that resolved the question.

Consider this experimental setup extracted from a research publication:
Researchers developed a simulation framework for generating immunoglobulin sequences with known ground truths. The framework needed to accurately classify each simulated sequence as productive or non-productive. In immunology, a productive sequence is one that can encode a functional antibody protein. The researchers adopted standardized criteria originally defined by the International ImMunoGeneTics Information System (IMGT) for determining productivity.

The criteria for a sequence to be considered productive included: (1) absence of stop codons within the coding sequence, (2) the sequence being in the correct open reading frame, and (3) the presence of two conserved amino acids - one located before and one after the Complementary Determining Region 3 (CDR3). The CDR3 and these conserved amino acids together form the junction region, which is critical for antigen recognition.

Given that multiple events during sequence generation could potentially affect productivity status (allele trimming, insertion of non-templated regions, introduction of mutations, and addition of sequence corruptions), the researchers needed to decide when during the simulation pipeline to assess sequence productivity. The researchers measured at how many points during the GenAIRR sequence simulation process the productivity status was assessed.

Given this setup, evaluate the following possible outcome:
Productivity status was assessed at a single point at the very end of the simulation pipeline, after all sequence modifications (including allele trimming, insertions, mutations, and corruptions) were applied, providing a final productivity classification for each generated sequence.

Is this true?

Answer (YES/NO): NO